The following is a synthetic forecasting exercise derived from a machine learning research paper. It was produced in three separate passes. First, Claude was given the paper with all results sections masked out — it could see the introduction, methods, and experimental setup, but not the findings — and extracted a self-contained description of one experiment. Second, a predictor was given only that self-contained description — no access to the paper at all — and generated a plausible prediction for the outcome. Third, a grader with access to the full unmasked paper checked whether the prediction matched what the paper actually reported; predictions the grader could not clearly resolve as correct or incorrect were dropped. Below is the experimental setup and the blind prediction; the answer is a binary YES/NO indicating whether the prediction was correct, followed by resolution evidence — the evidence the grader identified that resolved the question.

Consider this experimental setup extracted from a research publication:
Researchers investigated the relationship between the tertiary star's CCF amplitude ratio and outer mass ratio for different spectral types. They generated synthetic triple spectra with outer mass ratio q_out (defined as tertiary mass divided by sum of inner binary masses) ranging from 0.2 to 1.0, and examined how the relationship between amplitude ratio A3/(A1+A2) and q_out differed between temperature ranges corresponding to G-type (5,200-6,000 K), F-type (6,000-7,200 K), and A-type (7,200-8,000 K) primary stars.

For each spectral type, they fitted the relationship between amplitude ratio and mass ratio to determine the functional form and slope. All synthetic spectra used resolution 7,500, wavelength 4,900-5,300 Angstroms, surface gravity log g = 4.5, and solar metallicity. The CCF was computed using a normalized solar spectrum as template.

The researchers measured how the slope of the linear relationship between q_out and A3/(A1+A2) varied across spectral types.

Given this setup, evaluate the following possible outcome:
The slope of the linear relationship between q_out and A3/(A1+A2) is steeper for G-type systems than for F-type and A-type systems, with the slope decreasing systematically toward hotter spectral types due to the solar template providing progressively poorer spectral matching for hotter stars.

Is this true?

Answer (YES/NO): NO